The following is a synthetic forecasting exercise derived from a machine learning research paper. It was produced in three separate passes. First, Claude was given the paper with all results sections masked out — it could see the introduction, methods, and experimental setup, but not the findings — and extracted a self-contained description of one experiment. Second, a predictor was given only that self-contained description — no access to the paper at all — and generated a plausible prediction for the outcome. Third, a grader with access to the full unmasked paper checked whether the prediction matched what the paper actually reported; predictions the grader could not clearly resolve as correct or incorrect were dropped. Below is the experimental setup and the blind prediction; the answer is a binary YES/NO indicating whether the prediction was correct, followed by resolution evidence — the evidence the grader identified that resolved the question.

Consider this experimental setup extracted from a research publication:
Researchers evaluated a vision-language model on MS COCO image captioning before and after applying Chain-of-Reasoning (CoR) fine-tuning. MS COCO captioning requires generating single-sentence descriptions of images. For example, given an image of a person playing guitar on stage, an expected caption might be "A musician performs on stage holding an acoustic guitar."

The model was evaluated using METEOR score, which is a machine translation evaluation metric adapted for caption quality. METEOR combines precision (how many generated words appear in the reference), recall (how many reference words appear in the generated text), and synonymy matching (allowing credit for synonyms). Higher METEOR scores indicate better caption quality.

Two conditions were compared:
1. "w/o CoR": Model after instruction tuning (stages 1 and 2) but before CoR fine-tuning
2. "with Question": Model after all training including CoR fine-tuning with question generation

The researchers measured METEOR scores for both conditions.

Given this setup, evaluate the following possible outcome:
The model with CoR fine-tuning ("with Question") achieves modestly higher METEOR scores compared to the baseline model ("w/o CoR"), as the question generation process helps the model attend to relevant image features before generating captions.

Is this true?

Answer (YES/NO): NO